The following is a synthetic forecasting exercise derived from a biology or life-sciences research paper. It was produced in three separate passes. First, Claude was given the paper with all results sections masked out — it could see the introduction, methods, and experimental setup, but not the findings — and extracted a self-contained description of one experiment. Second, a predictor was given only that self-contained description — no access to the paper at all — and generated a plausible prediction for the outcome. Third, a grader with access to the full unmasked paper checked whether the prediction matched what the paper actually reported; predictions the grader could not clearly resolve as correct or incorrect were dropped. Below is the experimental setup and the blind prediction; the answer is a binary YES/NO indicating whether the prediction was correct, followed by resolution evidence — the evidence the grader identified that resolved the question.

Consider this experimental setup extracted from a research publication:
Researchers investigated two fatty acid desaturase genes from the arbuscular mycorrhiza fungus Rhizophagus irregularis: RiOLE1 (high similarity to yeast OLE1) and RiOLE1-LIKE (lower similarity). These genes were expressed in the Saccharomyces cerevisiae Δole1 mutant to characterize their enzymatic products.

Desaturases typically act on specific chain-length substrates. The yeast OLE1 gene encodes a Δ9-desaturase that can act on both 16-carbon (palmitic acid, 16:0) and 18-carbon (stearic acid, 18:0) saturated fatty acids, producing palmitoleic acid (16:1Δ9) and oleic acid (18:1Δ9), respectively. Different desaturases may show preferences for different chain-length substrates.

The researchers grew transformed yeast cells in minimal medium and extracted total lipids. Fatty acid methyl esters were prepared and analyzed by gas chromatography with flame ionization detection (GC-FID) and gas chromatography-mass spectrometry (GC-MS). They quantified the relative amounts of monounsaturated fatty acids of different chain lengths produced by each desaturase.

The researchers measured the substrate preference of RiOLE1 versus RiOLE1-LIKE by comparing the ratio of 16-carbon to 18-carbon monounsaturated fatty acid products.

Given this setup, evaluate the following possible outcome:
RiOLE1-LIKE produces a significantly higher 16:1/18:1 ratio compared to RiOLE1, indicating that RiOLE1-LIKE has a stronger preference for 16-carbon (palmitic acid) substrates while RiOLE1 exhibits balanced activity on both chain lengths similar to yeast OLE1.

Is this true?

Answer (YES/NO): NO